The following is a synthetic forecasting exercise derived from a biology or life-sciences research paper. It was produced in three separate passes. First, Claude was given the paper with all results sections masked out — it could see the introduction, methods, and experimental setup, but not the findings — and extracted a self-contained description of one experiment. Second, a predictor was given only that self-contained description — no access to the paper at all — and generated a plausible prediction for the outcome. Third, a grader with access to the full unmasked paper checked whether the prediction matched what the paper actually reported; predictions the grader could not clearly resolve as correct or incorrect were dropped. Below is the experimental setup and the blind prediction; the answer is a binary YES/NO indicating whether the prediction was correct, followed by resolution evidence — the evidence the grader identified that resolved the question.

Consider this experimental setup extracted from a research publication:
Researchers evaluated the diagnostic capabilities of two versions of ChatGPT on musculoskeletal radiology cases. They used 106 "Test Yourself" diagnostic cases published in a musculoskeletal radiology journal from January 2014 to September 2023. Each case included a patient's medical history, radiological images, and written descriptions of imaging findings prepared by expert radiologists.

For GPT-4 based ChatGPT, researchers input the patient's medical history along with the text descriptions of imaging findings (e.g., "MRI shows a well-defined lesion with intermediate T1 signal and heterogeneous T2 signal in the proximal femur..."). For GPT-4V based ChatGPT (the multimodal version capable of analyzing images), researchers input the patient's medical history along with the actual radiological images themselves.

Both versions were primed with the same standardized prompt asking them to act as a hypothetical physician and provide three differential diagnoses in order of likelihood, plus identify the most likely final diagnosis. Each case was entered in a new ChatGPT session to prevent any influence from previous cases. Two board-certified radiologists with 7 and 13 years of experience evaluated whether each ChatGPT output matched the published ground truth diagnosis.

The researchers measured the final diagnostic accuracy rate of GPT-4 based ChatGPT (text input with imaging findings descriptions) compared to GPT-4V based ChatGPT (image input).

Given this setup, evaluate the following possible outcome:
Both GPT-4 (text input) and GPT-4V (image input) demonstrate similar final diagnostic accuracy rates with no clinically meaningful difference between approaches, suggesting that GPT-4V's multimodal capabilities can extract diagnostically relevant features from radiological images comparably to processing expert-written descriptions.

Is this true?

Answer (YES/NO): NO